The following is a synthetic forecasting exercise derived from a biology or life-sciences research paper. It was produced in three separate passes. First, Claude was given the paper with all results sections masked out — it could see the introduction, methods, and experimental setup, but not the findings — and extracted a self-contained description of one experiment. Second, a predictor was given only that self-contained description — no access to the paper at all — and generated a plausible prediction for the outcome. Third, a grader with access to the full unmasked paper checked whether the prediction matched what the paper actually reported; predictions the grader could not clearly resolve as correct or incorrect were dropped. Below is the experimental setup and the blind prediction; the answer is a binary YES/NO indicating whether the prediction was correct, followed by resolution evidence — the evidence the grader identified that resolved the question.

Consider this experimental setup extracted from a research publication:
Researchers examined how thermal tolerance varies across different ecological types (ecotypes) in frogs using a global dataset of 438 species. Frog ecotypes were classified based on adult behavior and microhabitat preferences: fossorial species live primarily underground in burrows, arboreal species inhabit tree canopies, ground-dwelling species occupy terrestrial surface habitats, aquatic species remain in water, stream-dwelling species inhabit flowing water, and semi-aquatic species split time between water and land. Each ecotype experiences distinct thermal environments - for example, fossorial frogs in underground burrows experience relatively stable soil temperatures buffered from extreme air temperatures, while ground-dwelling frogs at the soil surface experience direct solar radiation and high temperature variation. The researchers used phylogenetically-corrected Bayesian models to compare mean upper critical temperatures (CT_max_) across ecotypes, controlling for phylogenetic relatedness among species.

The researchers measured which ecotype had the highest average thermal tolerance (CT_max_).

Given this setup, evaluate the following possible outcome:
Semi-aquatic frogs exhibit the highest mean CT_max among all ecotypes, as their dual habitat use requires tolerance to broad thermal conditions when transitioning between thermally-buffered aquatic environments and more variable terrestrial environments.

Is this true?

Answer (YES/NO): NO